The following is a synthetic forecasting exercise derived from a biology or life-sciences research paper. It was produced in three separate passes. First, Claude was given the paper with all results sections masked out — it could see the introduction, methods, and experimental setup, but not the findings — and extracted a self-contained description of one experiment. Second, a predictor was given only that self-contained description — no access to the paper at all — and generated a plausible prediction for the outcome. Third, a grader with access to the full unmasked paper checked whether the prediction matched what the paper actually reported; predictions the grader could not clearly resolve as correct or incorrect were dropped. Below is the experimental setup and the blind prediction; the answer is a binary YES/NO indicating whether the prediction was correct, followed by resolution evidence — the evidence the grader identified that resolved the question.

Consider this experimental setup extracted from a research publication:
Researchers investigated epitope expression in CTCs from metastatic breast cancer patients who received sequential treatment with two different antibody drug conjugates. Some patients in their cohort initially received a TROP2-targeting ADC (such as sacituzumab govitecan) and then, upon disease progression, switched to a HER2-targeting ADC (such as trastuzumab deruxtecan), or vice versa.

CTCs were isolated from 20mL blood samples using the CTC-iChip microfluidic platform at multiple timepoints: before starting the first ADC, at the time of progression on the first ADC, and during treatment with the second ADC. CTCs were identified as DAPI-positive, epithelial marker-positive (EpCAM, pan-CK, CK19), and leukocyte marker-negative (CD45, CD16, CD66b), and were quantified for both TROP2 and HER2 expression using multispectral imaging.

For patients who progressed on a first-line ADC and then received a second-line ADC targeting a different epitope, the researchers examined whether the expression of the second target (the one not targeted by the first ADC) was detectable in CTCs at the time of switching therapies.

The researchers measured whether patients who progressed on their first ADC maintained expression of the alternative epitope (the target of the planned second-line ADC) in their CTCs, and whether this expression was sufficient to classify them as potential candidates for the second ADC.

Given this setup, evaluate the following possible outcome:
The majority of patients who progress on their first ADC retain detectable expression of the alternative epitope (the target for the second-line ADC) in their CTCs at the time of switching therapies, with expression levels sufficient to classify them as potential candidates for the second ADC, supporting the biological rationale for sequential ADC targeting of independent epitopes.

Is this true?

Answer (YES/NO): NO